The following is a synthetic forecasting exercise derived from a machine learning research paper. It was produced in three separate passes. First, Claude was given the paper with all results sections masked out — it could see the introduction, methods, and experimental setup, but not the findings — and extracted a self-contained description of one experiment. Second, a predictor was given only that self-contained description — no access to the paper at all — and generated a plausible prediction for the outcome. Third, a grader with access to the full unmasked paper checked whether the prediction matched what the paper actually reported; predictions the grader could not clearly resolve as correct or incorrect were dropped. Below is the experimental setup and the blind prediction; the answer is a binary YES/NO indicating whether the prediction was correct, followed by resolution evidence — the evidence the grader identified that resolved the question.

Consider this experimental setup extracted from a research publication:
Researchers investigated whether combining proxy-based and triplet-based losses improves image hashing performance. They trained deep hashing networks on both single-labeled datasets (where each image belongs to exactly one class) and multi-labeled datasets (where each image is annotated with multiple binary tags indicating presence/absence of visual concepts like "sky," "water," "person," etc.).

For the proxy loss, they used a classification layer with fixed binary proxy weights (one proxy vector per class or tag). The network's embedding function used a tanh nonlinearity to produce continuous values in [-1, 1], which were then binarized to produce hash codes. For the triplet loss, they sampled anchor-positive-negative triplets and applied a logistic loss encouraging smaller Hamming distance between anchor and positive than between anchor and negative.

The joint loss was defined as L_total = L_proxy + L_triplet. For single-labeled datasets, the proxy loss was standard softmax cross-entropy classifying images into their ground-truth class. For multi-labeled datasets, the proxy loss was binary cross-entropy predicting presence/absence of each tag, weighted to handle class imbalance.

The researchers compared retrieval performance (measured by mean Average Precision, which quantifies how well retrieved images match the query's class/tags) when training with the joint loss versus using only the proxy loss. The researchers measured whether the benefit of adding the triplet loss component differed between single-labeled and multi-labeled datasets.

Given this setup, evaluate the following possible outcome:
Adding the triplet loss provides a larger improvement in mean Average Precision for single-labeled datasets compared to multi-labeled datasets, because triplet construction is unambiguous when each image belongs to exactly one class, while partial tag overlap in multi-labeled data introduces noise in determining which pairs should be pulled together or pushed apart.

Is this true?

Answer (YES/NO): NO